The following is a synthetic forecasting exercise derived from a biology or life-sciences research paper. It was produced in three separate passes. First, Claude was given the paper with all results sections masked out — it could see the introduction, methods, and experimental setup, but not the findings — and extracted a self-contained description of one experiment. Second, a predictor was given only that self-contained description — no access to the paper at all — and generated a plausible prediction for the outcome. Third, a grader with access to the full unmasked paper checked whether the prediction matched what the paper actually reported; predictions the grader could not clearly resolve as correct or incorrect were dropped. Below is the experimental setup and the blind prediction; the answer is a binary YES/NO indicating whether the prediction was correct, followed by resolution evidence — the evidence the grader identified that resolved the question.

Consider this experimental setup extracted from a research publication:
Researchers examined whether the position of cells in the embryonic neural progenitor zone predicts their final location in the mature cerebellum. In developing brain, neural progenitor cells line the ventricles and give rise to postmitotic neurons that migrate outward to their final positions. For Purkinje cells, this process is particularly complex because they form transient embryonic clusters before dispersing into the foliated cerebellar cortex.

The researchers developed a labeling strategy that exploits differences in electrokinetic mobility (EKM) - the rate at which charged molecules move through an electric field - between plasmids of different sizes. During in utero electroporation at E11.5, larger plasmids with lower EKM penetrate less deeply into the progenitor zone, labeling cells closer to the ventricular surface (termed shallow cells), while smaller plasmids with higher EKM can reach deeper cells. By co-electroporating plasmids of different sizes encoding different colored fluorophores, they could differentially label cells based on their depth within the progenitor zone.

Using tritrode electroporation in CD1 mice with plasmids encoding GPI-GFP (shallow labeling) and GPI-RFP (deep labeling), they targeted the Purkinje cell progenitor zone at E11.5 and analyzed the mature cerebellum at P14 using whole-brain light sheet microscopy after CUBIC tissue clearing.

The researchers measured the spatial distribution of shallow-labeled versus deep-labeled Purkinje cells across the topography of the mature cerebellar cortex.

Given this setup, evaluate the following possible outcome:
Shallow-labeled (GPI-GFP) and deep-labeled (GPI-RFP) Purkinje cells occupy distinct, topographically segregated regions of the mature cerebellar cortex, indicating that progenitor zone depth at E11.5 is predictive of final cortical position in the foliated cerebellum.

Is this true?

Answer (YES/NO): YES